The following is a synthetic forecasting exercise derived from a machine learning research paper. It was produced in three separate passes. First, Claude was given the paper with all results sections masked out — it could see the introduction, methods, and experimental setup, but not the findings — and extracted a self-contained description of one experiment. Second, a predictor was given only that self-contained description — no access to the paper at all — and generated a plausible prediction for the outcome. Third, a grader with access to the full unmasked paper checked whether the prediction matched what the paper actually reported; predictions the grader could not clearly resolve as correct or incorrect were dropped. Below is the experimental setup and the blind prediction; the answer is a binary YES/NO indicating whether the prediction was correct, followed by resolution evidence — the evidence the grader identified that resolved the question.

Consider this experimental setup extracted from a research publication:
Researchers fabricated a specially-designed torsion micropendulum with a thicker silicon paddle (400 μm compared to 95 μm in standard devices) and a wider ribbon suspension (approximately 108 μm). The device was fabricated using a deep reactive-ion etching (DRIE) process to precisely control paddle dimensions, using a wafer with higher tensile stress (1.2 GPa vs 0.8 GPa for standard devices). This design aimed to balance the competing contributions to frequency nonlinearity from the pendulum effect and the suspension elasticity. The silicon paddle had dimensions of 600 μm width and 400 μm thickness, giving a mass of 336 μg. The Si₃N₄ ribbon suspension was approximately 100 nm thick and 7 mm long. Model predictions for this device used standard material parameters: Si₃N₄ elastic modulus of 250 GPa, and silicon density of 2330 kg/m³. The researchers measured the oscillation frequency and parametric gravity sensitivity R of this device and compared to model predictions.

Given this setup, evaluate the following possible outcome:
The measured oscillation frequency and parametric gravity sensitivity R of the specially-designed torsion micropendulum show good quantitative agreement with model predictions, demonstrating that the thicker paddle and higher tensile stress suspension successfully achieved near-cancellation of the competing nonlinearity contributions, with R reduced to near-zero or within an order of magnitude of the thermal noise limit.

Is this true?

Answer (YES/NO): NO